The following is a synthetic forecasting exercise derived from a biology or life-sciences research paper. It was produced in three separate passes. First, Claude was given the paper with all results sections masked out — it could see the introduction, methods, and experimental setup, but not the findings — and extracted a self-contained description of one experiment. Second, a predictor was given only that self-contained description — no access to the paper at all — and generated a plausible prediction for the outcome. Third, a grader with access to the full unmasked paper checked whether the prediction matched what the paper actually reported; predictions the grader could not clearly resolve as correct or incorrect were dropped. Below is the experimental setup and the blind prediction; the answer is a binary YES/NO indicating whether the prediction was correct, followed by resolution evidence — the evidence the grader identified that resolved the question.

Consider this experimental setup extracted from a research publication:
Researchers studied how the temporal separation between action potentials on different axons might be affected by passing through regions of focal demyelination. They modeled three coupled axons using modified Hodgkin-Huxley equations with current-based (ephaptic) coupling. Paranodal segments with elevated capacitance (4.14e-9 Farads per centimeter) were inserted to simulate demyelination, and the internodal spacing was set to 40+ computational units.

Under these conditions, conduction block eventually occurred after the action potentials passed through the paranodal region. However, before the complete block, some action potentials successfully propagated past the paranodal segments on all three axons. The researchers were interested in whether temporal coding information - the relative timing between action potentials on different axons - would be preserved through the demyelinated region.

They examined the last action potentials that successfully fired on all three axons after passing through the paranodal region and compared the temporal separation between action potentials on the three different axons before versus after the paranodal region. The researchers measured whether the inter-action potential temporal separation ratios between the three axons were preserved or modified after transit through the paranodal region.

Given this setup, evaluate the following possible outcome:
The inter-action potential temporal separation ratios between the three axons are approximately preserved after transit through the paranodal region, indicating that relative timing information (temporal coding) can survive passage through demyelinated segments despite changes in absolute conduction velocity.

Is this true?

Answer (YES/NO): NO